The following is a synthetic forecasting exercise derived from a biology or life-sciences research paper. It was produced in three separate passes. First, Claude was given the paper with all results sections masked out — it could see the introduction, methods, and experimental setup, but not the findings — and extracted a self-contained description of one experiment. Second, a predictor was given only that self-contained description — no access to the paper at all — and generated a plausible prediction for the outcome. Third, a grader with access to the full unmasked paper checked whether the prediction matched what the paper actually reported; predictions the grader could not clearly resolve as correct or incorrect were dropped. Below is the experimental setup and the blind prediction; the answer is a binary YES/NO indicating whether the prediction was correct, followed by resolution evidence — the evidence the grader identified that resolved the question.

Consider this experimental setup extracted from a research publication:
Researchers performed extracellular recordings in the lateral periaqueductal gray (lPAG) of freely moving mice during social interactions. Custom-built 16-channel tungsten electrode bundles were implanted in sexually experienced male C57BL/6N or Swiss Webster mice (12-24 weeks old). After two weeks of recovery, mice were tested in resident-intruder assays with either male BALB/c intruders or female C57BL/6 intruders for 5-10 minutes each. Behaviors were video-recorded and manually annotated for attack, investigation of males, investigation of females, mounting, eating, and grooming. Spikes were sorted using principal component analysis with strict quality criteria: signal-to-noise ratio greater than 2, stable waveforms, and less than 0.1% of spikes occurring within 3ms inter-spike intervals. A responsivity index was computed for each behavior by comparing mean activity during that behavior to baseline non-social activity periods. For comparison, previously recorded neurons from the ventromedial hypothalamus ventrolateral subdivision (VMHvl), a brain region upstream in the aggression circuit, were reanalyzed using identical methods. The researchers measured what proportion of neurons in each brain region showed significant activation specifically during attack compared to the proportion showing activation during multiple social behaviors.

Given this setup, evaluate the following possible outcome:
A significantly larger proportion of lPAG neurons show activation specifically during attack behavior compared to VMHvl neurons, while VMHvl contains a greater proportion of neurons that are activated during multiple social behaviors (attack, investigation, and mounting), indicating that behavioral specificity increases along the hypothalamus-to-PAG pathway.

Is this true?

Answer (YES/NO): YES